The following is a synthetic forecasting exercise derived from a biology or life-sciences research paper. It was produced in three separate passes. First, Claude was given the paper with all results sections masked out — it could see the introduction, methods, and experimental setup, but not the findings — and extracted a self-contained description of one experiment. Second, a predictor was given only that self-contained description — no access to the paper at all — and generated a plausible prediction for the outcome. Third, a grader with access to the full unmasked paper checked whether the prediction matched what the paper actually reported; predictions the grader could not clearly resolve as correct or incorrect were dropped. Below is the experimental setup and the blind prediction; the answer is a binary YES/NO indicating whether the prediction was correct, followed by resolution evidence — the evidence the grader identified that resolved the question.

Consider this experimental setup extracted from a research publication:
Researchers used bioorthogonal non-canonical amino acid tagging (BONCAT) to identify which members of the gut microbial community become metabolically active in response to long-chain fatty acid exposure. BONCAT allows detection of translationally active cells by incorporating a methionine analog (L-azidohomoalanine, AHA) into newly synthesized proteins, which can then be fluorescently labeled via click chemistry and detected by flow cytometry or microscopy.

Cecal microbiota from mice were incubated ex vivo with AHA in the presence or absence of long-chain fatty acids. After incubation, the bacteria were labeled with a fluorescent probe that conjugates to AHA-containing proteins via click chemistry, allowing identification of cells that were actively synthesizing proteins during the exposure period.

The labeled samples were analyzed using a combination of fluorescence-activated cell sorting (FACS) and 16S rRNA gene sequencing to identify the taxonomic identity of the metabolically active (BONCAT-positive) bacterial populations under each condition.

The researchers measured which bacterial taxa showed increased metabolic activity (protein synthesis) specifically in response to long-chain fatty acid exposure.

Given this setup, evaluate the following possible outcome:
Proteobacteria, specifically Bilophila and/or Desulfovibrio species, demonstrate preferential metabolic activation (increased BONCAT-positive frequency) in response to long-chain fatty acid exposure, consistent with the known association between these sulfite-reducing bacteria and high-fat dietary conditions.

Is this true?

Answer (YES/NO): YES